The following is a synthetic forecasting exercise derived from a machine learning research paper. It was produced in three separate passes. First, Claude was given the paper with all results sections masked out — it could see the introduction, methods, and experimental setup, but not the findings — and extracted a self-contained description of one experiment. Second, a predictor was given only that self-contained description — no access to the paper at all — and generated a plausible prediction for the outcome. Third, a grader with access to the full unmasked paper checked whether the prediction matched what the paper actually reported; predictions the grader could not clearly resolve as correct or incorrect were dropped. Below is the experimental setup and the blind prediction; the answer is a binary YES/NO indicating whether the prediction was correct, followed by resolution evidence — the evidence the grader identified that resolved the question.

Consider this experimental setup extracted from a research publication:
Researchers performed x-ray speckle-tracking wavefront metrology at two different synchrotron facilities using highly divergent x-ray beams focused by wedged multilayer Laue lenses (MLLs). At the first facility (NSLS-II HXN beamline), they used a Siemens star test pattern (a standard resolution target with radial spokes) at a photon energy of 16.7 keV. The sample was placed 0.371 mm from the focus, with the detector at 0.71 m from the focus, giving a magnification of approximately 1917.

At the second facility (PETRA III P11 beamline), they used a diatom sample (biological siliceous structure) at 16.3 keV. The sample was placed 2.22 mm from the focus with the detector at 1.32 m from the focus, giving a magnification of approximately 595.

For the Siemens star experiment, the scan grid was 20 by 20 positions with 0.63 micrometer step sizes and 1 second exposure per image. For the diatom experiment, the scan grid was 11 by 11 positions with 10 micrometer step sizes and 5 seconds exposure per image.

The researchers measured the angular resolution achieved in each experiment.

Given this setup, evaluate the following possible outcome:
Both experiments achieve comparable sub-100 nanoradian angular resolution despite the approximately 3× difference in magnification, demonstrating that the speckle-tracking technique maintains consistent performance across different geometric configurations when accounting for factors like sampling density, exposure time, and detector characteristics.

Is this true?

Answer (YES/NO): NO